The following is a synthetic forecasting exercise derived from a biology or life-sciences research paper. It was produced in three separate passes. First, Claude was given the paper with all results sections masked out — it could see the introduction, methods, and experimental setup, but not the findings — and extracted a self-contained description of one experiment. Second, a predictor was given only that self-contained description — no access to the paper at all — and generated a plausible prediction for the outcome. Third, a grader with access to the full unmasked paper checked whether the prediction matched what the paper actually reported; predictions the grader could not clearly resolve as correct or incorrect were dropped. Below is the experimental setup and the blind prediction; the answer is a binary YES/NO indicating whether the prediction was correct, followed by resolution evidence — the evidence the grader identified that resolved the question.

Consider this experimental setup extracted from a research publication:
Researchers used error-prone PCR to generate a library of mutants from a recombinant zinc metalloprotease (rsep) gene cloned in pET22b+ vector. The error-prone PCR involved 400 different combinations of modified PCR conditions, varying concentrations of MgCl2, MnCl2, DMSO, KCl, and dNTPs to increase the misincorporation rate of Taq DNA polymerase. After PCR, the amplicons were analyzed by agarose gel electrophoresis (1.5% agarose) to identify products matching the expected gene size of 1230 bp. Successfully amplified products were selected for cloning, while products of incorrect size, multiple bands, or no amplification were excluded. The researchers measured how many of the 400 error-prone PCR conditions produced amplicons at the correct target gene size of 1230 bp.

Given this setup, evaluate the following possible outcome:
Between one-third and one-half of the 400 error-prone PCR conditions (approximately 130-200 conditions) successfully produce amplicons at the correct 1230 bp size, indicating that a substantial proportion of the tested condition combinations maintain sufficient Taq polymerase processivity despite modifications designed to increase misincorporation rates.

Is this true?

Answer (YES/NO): NO